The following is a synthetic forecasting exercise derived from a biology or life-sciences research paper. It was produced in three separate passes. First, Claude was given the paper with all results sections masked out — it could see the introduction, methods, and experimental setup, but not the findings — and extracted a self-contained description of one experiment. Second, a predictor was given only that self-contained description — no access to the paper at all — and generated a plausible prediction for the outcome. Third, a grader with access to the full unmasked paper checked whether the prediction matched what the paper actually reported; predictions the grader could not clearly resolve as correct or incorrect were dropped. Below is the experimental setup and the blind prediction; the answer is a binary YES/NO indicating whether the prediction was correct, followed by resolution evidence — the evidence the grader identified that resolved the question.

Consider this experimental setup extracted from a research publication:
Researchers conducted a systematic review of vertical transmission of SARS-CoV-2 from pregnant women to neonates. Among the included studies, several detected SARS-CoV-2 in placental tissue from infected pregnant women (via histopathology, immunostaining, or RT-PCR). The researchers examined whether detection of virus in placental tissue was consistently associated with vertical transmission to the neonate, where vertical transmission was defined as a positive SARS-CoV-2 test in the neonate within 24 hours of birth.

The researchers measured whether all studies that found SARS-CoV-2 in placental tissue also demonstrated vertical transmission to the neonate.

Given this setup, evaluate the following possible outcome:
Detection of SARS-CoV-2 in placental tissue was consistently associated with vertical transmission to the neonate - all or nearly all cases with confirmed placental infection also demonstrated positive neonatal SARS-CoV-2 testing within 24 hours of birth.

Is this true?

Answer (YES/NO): NO